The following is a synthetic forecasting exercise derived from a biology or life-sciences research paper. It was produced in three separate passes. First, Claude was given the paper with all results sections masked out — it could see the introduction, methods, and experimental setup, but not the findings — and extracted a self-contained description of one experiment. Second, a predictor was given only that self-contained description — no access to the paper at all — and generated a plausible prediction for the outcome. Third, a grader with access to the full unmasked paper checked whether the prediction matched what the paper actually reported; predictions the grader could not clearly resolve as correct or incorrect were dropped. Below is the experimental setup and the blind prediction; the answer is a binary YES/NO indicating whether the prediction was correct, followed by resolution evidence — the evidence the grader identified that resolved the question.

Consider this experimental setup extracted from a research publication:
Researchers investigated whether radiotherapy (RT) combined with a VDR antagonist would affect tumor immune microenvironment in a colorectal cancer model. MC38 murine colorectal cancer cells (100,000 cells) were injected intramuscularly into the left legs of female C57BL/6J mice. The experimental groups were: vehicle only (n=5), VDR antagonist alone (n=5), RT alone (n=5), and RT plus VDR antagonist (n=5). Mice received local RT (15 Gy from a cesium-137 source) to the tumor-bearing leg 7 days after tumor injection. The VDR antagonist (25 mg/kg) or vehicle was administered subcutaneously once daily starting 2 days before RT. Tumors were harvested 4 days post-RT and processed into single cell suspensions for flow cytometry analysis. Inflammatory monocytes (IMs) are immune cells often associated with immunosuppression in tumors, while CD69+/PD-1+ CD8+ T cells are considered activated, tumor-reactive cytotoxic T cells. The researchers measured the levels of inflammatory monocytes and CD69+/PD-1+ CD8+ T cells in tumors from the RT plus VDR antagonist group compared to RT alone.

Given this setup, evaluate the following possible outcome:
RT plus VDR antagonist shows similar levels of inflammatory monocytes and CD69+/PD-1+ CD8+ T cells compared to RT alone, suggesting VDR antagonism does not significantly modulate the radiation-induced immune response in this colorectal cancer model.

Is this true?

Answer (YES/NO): NO